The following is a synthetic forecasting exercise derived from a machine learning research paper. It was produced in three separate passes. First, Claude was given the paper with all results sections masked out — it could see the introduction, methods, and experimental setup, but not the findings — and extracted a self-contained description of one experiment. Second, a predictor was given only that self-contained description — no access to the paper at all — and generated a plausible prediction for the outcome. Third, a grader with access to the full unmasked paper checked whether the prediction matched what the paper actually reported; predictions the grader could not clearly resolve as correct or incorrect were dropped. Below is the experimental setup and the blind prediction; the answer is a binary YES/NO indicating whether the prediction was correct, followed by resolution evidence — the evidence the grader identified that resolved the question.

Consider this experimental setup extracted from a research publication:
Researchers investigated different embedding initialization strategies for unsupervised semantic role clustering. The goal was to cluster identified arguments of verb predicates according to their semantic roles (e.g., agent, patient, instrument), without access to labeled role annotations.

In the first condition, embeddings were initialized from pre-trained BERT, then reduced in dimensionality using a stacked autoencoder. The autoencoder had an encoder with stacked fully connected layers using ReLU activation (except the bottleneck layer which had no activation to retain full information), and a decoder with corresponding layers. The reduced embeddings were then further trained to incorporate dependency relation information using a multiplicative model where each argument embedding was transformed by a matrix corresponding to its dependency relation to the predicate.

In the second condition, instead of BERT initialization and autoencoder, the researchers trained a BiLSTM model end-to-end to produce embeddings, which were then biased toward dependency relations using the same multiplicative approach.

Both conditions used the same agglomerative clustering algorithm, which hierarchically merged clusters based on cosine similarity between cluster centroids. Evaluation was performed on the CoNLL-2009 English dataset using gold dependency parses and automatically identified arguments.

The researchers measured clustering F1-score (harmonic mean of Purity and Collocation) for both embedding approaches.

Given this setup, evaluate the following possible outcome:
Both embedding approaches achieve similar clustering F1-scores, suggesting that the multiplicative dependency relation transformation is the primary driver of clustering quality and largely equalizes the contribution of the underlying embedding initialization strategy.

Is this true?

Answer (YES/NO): NO